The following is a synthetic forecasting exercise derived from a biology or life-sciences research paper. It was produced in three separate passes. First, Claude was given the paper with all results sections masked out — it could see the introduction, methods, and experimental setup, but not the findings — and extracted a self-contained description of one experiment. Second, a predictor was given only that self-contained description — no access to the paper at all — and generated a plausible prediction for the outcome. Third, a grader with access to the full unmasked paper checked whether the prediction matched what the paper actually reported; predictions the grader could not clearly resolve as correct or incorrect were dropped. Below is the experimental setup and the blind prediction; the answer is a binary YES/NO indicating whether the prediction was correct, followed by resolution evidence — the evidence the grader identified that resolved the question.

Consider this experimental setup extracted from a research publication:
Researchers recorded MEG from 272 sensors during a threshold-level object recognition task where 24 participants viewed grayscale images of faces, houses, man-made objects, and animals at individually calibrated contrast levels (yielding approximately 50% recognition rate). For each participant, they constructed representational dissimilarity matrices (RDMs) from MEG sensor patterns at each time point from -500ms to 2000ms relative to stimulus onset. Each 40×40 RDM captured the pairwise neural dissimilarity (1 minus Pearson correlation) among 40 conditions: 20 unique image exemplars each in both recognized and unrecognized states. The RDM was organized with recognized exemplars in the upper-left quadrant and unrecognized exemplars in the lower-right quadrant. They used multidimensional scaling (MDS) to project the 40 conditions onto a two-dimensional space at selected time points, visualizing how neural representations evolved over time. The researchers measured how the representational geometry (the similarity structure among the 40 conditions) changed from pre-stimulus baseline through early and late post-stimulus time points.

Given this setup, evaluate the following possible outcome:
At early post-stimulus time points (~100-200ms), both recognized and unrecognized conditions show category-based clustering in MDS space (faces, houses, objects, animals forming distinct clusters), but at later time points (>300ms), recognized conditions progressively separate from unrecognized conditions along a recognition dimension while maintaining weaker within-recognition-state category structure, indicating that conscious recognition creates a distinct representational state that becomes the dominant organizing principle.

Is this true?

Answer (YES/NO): NO